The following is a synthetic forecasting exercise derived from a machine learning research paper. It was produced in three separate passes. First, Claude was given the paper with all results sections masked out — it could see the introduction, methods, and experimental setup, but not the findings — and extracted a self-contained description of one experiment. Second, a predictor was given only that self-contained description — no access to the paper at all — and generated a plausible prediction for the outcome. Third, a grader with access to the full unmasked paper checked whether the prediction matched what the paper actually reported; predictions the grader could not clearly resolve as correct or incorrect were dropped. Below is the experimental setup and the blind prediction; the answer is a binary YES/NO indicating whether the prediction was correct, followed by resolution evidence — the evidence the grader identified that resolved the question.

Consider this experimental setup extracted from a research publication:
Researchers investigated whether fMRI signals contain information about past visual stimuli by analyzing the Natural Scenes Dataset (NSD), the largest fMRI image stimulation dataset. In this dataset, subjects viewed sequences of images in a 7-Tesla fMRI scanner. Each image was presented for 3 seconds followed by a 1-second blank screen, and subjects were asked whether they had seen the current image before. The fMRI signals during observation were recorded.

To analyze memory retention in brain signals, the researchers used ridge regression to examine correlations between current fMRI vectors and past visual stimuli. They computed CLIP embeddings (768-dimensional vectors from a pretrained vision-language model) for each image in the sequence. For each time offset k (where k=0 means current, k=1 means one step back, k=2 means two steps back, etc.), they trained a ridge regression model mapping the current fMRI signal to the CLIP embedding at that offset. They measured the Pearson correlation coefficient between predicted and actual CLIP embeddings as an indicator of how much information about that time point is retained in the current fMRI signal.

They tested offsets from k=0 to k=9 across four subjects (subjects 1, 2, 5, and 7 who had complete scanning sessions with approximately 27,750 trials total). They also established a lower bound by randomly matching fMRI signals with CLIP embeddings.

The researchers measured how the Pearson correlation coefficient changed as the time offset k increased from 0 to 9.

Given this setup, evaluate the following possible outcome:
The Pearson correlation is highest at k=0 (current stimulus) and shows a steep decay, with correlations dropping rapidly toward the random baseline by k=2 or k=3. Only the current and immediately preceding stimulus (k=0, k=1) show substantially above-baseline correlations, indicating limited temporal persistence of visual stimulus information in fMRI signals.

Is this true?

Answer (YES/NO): NO